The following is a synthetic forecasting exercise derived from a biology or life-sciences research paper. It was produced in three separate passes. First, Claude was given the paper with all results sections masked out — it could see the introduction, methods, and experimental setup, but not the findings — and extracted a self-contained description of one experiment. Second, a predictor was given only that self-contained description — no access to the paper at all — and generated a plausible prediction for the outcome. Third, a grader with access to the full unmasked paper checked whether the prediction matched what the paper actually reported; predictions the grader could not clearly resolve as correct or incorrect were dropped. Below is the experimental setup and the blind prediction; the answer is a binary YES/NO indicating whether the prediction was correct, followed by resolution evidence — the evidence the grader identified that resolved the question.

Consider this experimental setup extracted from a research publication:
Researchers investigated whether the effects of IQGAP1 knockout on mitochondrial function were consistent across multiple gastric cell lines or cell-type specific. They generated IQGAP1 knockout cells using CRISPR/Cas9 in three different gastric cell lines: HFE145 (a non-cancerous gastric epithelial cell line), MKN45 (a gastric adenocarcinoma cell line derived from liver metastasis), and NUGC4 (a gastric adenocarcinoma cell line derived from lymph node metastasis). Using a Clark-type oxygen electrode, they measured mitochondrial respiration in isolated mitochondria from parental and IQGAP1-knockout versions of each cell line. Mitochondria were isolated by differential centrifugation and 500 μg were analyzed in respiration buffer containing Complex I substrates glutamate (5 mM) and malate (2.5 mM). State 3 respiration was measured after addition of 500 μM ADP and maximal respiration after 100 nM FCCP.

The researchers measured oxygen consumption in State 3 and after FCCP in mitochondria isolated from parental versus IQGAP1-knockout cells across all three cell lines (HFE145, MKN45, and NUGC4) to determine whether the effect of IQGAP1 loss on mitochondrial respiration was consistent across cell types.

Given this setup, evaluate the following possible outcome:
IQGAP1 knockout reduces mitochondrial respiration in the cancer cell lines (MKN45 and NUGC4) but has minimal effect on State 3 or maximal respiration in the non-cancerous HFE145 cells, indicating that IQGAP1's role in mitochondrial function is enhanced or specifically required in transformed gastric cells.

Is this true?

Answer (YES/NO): YES